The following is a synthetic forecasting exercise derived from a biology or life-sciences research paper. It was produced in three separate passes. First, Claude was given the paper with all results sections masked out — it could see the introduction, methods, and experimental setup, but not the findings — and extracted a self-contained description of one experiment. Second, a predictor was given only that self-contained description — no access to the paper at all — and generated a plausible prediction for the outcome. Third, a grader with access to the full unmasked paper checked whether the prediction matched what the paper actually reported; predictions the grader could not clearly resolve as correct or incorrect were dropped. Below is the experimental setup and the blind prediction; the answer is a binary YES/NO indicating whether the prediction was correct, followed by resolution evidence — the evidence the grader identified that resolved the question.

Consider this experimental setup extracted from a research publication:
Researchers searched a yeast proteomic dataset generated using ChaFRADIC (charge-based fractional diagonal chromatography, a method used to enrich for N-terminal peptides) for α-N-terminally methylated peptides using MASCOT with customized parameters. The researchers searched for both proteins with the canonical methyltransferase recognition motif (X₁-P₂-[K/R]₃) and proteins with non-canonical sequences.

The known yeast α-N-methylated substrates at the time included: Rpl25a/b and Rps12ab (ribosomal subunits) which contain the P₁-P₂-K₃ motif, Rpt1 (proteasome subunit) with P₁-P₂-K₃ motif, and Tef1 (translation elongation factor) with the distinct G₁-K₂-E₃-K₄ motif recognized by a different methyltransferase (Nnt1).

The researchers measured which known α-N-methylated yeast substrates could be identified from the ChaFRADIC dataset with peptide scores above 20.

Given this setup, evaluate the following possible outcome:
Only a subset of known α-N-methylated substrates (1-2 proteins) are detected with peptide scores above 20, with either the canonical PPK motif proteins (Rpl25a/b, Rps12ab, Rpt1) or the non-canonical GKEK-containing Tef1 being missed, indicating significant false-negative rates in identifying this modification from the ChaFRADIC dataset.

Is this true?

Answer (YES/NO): YES